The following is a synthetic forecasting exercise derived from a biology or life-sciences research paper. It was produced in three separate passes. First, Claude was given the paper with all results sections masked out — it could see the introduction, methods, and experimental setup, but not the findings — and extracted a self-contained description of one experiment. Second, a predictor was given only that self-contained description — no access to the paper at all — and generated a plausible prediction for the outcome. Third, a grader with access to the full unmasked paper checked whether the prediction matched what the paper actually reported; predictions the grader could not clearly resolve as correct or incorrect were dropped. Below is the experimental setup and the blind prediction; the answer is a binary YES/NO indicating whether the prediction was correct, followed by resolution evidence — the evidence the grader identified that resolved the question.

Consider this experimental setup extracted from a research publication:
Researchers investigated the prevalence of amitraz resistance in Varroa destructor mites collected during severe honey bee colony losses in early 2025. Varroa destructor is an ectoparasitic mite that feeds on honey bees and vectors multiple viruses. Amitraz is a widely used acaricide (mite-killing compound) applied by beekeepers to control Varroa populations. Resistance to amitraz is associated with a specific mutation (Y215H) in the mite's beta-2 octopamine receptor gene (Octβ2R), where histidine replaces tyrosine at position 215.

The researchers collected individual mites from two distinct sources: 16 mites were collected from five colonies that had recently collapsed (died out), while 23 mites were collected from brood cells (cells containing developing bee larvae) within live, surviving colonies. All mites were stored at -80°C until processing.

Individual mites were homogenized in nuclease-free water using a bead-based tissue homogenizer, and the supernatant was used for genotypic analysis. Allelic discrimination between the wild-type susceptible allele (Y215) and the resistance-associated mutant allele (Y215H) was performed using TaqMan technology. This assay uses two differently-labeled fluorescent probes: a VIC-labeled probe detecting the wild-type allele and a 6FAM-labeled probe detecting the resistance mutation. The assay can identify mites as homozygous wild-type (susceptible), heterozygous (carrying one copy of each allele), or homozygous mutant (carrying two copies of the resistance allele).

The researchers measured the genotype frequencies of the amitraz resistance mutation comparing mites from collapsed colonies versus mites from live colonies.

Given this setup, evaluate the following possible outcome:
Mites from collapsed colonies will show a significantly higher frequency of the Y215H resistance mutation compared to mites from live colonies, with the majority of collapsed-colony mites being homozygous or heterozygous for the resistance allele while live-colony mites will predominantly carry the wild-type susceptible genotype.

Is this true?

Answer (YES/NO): NO